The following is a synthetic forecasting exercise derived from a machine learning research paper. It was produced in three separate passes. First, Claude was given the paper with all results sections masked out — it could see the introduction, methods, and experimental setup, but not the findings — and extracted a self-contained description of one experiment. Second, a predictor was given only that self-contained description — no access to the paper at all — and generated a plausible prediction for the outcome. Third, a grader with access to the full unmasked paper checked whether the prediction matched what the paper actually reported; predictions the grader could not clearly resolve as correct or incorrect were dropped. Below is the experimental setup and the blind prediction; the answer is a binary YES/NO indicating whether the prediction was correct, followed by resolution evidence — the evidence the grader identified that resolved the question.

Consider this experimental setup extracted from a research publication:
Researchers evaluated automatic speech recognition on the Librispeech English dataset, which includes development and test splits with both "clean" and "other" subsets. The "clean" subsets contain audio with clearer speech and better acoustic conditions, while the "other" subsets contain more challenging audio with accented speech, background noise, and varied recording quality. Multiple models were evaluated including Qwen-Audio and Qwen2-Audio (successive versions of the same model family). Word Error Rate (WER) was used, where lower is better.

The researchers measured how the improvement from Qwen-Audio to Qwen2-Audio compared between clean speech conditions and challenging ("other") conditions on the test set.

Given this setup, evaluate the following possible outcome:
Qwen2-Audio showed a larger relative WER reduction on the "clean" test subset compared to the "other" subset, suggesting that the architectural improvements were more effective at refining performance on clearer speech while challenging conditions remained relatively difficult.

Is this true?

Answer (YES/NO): YES